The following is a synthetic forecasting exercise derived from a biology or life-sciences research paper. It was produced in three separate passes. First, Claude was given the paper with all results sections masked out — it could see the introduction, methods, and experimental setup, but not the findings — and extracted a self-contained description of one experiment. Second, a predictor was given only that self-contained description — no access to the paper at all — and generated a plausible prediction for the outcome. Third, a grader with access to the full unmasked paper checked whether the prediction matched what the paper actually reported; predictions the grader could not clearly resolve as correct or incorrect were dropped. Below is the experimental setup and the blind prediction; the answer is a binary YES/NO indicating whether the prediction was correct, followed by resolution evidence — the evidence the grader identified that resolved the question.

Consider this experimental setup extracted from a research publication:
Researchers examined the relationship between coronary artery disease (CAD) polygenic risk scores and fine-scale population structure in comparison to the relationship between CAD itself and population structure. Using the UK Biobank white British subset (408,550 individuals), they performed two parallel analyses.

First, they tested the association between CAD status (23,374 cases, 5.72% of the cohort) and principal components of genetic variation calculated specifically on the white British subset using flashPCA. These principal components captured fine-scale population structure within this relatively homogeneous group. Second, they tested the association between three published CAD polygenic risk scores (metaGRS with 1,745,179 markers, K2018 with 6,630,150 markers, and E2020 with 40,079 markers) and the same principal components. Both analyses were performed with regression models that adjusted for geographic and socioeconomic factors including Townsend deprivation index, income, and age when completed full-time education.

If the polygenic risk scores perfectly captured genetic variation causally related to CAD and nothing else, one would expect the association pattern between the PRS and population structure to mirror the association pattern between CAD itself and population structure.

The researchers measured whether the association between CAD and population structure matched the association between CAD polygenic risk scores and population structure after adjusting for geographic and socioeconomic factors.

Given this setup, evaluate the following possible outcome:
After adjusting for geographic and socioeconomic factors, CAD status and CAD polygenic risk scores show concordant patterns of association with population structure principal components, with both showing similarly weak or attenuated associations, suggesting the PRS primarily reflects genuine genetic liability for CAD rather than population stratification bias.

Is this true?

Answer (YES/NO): NO